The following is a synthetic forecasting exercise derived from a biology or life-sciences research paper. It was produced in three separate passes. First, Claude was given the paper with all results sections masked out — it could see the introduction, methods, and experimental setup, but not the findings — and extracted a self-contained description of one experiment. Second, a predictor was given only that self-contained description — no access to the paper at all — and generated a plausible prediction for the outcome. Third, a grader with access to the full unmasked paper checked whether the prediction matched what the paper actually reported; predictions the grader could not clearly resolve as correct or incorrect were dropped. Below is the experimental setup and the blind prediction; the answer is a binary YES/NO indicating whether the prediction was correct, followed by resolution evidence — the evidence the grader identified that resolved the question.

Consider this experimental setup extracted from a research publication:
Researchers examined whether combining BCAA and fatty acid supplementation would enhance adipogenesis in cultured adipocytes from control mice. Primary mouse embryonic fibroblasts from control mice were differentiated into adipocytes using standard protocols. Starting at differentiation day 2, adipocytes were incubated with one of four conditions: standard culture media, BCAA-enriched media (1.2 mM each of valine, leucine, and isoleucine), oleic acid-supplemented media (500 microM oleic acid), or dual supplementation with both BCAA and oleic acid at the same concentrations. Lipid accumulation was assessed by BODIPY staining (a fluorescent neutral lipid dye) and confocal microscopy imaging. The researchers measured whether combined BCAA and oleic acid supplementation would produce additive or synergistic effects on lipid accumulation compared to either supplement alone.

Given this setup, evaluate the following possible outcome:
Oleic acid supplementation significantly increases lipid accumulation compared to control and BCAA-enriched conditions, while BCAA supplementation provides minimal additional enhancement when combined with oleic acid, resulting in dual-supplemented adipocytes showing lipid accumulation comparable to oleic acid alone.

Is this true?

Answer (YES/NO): NO